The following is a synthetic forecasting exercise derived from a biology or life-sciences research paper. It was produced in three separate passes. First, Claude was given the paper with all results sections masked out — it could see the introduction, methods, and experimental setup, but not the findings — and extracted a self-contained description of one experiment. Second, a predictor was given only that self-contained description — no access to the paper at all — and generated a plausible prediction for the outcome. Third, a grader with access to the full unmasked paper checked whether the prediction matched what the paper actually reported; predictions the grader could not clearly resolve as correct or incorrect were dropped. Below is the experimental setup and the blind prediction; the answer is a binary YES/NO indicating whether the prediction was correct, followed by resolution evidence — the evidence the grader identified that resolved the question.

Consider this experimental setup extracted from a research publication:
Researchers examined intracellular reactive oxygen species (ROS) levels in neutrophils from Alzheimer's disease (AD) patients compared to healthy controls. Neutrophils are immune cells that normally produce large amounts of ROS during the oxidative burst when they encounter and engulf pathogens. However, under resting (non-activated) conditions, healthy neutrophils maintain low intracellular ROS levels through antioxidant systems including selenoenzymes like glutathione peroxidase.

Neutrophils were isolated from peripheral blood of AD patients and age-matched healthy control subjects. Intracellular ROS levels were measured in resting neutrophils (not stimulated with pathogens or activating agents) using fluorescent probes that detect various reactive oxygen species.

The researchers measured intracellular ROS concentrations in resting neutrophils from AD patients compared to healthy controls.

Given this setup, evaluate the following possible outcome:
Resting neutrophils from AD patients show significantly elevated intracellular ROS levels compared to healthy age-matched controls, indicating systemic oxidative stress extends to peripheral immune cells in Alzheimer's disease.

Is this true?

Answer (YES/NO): YES